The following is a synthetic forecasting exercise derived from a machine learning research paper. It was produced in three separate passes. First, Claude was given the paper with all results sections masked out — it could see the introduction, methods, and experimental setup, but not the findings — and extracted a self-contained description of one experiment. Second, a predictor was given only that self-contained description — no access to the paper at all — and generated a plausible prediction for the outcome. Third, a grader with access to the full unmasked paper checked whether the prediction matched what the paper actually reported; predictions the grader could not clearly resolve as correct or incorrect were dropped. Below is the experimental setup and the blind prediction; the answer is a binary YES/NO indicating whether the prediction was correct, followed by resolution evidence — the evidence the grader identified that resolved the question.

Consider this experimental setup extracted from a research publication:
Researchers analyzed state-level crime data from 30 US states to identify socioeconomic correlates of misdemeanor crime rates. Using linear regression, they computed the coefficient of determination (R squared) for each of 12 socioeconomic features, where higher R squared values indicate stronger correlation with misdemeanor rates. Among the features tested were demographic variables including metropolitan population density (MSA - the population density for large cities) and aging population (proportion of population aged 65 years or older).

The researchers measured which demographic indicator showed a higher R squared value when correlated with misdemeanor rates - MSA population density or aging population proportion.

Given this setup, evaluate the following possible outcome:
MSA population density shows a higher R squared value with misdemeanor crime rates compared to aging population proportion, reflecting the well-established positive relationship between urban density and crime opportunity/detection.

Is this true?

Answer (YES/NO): YES